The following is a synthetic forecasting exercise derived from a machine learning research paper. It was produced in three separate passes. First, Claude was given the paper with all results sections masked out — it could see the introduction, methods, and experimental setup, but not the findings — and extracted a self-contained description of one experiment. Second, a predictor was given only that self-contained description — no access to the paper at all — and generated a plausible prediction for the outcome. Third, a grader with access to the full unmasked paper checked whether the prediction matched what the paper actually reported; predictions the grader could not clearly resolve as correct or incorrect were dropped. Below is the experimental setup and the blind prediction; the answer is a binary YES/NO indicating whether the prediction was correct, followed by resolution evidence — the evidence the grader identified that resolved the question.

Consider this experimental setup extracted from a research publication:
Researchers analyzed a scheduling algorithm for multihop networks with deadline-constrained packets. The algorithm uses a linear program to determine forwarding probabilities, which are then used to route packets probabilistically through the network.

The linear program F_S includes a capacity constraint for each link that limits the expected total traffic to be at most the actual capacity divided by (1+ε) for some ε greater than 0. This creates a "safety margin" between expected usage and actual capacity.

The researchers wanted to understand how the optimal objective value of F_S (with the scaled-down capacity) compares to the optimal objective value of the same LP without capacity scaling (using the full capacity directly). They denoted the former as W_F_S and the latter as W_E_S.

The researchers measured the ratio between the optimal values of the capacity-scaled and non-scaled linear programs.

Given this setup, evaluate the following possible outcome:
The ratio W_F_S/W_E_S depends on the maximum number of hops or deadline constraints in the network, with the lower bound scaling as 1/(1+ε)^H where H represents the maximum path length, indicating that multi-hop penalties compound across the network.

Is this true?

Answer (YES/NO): NO